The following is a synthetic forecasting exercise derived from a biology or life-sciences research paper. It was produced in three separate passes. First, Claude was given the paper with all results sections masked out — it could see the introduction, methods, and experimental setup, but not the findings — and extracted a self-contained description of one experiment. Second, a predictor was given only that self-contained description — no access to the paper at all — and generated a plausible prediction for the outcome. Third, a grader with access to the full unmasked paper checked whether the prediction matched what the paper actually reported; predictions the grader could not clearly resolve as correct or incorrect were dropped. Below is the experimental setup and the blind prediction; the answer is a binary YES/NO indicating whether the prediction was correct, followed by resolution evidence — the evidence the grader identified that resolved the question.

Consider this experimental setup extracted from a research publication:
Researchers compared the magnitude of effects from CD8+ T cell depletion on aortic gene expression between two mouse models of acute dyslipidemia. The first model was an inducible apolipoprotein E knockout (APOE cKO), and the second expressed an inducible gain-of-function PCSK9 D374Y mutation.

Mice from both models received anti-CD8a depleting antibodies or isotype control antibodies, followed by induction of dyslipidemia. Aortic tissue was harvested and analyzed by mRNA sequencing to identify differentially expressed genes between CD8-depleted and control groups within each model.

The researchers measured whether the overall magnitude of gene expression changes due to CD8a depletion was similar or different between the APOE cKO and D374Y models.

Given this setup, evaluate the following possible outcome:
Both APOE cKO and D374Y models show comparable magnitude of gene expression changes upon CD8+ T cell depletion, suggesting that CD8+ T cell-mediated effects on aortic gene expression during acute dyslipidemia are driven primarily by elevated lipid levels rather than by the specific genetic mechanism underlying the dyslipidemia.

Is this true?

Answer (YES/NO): NO